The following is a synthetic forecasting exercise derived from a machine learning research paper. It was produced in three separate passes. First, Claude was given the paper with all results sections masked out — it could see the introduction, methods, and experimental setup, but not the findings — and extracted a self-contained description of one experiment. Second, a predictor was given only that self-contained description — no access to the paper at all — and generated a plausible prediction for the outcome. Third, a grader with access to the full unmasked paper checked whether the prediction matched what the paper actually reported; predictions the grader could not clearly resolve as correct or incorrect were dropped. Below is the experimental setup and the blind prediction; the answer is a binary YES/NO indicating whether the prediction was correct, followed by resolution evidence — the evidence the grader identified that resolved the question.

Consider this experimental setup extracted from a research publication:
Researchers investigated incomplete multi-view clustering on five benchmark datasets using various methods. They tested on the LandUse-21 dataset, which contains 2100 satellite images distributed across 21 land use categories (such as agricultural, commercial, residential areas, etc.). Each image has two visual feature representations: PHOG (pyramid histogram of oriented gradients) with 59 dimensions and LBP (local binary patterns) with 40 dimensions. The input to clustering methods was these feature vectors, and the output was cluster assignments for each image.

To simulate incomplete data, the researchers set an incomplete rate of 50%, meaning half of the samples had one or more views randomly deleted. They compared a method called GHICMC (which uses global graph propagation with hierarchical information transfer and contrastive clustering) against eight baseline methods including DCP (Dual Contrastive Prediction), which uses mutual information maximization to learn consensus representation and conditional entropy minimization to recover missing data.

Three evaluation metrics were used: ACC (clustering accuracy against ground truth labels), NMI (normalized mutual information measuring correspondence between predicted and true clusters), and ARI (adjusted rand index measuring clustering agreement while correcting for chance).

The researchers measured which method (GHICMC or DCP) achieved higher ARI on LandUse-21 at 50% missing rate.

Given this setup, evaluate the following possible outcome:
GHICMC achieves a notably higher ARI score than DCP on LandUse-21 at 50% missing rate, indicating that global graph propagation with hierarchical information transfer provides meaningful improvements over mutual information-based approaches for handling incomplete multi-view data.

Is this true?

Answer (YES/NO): NO